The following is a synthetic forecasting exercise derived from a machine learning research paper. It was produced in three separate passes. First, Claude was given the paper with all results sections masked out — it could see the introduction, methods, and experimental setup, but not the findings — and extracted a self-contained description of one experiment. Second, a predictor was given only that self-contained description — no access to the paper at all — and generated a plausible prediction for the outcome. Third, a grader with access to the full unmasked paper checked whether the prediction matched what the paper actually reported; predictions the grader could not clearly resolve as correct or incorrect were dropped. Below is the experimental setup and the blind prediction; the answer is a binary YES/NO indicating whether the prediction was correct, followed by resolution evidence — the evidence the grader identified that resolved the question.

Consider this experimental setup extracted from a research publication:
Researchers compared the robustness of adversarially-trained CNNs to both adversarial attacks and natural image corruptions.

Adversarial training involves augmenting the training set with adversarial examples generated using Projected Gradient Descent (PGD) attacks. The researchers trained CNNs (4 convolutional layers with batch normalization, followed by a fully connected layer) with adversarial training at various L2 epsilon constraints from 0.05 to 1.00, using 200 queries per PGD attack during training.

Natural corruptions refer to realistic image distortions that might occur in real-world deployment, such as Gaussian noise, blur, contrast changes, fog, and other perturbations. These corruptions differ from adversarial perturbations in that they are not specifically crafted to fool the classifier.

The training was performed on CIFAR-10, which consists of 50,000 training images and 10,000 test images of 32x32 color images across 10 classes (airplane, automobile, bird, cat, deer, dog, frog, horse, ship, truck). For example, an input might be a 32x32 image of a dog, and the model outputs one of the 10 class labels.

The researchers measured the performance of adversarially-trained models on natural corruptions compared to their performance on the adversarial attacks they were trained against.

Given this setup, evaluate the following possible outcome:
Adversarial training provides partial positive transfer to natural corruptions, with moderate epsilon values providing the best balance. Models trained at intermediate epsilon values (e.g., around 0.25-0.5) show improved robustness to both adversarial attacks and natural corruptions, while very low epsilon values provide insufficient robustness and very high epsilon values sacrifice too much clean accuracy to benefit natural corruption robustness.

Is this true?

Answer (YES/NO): NO